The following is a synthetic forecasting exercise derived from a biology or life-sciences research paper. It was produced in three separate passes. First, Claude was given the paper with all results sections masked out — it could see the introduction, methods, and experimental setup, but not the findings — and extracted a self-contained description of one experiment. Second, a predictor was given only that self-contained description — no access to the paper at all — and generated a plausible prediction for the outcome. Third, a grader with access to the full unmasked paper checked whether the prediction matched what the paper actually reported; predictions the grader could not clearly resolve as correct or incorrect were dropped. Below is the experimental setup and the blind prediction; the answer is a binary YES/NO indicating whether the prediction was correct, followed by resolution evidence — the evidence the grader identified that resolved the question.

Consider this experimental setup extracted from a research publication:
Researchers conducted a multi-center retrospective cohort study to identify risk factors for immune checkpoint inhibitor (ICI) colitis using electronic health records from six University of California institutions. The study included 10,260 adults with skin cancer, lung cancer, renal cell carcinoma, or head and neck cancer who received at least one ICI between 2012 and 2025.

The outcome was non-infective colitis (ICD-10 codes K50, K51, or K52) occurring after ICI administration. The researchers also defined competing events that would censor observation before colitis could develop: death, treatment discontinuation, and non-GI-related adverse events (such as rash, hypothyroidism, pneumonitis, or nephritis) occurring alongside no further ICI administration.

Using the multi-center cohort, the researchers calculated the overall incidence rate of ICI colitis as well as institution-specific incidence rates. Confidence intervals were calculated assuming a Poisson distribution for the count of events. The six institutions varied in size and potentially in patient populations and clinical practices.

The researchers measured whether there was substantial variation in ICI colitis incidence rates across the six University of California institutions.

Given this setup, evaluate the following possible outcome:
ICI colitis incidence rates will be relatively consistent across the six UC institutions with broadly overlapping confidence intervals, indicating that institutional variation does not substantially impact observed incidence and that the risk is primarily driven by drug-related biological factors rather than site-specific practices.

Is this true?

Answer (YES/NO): YES